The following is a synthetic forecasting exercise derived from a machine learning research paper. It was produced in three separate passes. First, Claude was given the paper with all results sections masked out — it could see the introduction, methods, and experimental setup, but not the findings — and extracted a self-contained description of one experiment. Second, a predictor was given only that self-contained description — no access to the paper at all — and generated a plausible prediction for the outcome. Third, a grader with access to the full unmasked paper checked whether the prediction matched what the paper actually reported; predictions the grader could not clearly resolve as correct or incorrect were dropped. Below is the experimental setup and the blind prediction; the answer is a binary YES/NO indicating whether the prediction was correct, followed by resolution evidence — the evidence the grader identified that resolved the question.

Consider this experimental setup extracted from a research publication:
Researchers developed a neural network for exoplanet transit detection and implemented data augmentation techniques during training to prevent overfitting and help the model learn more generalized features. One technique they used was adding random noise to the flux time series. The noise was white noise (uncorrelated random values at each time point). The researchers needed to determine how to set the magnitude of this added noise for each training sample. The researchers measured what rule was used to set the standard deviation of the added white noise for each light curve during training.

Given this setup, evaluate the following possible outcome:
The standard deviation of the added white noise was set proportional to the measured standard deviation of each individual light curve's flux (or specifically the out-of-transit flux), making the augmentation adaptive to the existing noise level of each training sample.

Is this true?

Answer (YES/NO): NO